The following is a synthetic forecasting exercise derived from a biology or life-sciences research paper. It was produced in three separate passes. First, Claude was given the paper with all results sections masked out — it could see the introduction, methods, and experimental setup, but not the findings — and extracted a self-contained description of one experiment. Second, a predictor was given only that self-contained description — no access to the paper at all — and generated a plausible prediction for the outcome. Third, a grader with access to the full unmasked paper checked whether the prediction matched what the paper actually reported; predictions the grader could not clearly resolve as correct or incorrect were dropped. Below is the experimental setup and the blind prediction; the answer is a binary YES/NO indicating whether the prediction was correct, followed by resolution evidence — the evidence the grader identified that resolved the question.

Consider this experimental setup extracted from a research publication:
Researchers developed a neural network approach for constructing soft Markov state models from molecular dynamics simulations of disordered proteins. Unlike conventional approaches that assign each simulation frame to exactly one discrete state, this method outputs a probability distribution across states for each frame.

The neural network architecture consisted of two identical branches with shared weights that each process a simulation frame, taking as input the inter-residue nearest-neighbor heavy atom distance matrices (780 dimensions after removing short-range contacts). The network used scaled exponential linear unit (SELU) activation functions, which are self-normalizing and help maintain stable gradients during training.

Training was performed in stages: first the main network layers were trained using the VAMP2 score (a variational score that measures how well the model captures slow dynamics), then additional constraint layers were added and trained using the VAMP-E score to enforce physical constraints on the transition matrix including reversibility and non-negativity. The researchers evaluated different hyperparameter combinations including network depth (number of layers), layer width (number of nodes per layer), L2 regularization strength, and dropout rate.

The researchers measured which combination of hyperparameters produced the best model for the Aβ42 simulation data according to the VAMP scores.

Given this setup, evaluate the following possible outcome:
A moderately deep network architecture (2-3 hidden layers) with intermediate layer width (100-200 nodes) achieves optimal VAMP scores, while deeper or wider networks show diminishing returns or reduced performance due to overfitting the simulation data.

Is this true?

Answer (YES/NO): NO